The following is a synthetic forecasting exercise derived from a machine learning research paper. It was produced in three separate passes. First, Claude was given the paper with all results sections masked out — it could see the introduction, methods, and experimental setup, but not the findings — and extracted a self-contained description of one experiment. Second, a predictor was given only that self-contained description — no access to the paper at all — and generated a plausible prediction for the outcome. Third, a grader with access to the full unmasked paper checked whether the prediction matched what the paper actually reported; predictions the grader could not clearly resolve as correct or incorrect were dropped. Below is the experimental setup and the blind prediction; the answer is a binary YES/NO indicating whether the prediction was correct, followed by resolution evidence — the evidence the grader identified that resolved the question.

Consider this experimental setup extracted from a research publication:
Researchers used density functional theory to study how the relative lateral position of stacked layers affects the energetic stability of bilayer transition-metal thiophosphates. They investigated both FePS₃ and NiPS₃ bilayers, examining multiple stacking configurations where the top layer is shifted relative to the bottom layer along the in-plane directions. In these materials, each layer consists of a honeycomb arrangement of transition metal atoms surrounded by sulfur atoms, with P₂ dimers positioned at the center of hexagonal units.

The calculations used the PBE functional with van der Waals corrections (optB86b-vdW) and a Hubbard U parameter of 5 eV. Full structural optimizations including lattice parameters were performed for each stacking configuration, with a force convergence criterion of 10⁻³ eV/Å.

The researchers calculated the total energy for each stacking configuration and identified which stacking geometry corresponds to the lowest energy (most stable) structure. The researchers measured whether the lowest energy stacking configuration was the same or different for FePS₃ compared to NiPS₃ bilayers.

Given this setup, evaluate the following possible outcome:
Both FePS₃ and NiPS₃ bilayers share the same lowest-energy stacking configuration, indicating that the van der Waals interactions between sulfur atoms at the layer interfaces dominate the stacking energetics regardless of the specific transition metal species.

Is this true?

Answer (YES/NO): NO